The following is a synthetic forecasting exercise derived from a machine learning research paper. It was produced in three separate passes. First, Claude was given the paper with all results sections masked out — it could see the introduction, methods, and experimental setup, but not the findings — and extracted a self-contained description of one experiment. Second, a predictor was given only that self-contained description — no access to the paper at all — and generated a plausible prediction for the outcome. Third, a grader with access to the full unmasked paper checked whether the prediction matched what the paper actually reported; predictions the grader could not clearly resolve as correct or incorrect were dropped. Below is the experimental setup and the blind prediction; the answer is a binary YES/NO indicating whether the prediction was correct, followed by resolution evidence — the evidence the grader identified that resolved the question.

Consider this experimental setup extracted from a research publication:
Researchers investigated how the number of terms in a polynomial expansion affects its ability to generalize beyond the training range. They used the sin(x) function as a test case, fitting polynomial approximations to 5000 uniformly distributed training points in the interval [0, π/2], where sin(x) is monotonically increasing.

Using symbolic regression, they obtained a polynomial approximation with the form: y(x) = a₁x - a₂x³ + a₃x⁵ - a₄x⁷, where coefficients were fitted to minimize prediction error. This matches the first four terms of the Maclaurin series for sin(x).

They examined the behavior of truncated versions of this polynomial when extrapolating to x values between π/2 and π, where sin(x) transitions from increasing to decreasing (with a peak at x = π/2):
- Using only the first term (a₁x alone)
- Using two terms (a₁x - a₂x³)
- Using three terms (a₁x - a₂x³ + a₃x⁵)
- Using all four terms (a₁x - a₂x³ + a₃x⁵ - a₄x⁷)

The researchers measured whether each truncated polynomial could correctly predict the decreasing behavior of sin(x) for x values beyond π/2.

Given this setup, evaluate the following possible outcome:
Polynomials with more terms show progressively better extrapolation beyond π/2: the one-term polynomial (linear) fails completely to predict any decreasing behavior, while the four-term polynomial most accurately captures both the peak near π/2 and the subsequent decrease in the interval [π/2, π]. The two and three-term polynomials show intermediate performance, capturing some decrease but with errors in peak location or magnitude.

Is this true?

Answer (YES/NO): YES